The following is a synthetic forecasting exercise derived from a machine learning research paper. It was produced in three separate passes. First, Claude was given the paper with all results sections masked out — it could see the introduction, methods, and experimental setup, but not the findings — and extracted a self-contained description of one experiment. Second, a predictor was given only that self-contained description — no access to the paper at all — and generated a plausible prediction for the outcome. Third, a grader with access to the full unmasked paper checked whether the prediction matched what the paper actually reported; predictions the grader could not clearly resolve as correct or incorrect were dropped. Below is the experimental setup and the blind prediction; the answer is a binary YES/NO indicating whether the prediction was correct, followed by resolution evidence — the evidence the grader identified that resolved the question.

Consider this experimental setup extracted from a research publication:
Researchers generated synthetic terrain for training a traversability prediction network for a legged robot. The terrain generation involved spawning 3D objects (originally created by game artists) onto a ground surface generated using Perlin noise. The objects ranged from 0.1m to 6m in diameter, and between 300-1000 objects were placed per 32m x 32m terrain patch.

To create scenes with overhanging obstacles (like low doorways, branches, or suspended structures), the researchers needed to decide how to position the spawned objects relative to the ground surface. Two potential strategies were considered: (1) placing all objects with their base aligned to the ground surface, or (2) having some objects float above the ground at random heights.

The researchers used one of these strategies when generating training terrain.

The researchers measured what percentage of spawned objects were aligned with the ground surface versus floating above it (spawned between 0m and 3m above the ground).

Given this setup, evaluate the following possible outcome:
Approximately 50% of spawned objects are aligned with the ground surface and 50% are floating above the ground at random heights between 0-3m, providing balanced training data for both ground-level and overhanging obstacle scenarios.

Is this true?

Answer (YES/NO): NO